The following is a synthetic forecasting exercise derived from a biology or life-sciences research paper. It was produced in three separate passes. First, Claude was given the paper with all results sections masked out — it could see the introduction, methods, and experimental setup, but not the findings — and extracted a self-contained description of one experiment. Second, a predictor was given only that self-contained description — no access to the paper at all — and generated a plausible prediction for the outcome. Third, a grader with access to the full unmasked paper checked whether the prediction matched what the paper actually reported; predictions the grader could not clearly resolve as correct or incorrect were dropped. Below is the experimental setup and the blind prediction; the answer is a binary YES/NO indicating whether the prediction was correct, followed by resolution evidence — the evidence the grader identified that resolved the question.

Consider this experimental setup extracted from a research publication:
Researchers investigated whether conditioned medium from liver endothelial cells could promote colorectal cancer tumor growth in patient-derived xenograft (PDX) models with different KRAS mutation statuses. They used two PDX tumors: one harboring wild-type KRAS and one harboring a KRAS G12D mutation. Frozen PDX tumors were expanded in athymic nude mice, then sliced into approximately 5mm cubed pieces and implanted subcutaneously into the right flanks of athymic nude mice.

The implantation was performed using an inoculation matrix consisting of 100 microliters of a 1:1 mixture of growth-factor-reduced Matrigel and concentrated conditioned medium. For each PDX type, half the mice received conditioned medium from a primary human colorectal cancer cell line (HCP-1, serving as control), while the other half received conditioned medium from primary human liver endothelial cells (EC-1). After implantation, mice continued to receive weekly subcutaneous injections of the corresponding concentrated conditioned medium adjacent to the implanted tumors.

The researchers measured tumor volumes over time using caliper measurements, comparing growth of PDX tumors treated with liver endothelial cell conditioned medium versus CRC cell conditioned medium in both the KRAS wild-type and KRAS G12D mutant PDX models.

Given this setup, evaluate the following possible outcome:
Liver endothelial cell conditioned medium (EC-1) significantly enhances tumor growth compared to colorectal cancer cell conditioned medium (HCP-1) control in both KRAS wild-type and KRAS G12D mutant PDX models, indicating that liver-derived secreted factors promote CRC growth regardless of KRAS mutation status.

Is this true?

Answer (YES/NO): YES